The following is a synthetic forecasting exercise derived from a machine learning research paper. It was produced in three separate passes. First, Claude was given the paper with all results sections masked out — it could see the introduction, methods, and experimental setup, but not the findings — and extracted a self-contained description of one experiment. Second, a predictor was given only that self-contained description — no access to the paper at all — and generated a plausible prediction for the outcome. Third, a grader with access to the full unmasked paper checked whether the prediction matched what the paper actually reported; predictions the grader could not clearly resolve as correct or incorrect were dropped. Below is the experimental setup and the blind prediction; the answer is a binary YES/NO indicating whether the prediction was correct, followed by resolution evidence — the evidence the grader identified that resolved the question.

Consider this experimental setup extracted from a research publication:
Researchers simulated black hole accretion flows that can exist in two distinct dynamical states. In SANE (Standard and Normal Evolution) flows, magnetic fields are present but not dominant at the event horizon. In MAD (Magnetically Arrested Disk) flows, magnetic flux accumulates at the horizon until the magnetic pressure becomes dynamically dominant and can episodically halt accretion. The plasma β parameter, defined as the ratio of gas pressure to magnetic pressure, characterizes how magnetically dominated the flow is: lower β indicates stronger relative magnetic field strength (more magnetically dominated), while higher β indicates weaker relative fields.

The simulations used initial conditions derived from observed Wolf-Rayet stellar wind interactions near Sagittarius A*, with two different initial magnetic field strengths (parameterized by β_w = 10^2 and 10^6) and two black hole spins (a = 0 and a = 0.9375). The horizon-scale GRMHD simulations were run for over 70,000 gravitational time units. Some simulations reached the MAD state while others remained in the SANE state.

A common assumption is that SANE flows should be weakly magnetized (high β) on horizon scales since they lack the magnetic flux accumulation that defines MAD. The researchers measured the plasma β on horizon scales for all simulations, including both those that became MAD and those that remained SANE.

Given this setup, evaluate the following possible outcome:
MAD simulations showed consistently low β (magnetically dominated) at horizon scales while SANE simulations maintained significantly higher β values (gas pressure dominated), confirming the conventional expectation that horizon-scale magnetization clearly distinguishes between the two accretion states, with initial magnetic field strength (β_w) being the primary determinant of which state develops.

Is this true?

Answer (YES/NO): NO